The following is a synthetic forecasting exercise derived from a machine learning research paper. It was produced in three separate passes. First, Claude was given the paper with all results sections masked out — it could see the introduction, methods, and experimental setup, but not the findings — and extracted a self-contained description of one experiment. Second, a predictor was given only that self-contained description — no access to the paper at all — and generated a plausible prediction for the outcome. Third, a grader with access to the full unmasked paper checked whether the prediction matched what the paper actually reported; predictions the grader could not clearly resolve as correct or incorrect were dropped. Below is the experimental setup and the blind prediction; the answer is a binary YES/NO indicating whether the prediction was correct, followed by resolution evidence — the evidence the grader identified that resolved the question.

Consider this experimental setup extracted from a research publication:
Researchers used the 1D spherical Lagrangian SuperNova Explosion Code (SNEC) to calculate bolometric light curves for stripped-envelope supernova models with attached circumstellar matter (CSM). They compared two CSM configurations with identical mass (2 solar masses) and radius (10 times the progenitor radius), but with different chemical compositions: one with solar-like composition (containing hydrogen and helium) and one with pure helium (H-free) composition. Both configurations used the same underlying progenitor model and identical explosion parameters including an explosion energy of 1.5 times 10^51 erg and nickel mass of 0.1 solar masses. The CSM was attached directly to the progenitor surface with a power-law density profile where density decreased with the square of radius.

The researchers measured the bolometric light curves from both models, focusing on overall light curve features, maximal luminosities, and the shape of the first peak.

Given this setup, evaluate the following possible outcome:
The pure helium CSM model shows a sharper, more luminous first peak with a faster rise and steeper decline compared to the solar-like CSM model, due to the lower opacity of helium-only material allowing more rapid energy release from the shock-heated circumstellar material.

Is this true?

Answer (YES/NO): NO